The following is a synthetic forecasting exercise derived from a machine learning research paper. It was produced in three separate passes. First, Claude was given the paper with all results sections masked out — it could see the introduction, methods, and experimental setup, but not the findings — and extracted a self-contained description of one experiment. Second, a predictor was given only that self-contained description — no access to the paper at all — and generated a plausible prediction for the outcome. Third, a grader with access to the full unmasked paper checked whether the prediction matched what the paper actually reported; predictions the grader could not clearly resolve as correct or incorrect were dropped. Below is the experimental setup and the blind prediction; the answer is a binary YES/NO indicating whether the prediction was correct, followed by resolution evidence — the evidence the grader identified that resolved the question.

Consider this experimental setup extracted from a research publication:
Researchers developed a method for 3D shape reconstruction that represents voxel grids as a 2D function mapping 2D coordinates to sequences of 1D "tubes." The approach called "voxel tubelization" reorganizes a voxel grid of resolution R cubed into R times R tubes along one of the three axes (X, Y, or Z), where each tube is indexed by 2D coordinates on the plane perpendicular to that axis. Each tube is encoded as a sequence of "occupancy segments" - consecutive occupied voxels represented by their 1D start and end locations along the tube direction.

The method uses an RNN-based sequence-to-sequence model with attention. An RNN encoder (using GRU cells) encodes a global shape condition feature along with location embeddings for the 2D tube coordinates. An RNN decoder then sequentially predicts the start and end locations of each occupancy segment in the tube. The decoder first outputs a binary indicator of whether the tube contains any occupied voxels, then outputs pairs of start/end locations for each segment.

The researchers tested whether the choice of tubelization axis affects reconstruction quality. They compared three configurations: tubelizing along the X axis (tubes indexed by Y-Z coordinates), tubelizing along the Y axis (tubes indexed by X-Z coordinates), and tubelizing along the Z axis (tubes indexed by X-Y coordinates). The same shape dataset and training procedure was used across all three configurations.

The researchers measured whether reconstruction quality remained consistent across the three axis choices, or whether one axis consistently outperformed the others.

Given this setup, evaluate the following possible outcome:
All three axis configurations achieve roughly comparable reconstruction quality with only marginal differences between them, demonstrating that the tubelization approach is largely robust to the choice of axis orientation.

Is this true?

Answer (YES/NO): YES